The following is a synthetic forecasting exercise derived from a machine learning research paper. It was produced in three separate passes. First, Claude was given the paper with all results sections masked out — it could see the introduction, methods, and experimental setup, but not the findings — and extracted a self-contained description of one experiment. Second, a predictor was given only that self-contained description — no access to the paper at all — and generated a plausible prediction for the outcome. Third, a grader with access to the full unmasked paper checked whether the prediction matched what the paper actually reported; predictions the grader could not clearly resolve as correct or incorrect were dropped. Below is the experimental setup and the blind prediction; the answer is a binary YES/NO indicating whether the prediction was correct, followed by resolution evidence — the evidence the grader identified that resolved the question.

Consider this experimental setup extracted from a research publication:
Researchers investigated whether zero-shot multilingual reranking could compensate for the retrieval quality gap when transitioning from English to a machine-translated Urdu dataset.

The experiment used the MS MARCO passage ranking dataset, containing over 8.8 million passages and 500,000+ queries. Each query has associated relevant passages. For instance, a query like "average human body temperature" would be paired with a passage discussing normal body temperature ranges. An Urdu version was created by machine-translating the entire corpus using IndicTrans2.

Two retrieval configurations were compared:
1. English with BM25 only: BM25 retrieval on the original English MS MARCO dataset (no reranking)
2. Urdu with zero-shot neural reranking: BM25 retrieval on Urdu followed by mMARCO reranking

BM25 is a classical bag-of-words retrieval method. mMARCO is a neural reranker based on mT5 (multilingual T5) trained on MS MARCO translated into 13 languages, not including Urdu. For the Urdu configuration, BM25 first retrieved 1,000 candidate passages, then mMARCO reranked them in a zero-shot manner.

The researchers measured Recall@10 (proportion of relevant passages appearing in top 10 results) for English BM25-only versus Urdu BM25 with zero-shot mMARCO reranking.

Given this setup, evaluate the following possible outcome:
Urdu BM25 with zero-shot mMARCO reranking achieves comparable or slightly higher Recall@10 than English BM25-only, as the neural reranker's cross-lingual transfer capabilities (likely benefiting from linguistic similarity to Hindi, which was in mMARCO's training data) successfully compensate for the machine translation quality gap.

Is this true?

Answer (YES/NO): YES